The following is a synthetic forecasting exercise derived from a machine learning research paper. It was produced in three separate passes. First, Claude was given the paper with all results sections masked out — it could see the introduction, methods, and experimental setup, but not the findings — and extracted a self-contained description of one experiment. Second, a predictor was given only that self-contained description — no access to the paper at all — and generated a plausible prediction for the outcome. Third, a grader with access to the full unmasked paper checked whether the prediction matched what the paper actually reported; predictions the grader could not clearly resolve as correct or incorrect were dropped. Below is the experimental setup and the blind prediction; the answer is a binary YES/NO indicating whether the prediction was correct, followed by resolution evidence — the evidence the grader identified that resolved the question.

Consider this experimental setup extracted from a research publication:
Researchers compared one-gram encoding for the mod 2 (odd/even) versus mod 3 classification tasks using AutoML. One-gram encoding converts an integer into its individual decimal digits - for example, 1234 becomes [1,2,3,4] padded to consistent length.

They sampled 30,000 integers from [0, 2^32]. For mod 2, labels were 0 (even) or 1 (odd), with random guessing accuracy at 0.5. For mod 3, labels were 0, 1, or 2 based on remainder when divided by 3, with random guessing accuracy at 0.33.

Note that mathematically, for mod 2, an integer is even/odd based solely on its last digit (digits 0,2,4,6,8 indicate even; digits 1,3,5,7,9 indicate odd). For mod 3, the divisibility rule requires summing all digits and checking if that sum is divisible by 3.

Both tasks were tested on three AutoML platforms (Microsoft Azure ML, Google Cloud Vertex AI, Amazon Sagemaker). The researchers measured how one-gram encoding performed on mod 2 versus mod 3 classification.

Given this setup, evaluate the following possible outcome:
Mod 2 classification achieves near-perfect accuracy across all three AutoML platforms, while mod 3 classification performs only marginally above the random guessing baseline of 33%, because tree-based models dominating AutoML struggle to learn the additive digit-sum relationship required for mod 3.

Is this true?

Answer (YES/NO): YES